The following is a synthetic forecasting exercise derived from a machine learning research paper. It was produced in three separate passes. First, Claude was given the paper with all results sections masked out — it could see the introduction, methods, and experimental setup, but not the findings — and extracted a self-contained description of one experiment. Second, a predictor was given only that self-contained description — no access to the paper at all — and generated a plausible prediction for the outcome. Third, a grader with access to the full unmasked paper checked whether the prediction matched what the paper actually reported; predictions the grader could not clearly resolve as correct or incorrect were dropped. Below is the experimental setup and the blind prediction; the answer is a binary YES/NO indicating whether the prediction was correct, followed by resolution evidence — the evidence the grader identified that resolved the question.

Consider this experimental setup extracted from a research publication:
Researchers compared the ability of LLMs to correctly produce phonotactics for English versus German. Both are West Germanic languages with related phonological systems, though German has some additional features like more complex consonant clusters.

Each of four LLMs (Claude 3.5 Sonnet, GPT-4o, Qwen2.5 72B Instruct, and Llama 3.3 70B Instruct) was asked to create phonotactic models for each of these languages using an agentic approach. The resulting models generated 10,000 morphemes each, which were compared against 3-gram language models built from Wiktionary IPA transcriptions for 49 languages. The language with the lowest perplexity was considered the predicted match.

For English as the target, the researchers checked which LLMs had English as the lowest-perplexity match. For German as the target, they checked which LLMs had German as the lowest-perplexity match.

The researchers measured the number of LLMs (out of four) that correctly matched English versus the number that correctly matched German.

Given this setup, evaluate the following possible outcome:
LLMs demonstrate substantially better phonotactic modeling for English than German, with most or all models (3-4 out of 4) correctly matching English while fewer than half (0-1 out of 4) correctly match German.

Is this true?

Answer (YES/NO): YES